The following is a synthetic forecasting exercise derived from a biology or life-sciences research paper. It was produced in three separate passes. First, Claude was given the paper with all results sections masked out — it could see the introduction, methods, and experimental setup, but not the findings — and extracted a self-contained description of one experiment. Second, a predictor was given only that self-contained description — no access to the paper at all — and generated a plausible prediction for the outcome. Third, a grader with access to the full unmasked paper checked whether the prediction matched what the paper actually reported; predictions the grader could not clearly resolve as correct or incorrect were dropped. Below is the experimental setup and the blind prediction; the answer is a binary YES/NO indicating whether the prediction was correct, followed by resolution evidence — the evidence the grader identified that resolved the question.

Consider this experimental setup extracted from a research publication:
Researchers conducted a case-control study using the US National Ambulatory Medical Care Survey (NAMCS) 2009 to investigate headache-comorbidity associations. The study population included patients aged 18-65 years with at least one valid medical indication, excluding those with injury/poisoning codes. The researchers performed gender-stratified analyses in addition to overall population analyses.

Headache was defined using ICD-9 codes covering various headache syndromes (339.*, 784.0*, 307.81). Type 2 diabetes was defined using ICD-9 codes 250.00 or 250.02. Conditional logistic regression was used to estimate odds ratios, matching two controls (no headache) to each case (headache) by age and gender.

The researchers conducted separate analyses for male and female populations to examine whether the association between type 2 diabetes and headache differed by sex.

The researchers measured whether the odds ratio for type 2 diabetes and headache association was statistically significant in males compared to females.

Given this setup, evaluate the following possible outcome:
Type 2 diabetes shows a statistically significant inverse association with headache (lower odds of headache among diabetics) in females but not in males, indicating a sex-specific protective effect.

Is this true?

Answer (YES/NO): NO